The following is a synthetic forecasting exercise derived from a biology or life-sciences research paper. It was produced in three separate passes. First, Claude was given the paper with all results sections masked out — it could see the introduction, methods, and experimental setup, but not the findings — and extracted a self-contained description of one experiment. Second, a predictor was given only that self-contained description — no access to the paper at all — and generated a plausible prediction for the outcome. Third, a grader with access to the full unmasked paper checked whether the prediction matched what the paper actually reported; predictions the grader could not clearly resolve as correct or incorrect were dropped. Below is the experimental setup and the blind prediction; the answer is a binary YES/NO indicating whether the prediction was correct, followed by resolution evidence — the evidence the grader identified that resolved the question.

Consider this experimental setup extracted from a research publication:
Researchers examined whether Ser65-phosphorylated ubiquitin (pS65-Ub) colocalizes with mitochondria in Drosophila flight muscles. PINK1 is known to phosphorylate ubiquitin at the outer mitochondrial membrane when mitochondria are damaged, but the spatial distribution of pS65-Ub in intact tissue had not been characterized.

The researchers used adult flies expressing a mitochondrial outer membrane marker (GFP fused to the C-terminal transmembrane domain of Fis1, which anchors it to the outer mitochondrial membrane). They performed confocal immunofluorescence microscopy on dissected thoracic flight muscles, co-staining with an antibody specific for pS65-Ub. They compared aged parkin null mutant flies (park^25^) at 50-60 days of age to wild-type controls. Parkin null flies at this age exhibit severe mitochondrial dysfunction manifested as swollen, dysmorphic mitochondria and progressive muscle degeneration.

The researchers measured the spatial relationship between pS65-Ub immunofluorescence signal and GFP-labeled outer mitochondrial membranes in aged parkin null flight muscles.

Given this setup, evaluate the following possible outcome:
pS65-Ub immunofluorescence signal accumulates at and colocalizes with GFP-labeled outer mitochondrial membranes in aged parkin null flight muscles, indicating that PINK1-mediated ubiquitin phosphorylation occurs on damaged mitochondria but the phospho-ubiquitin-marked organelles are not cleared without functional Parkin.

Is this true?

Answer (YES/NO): YES